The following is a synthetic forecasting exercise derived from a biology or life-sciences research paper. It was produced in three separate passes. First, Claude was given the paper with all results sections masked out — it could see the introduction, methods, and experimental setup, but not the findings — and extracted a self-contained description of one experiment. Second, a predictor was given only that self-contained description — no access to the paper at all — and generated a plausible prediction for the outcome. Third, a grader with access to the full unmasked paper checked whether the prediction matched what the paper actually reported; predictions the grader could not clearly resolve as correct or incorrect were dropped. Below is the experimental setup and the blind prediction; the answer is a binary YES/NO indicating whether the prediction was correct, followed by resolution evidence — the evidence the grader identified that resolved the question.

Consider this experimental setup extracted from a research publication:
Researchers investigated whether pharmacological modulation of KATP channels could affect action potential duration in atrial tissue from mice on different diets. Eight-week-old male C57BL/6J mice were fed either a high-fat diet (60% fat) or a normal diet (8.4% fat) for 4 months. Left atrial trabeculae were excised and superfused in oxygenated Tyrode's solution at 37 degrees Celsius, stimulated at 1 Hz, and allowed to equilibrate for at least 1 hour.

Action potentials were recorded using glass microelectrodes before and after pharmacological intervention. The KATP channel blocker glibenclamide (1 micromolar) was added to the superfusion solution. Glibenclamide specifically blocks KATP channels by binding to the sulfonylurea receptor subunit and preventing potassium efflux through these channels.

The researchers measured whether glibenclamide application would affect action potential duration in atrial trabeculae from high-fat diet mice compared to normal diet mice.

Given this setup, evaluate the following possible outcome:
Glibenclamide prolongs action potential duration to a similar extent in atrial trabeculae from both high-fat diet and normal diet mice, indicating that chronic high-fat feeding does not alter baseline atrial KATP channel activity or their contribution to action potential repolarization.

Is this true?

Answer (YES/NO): NO